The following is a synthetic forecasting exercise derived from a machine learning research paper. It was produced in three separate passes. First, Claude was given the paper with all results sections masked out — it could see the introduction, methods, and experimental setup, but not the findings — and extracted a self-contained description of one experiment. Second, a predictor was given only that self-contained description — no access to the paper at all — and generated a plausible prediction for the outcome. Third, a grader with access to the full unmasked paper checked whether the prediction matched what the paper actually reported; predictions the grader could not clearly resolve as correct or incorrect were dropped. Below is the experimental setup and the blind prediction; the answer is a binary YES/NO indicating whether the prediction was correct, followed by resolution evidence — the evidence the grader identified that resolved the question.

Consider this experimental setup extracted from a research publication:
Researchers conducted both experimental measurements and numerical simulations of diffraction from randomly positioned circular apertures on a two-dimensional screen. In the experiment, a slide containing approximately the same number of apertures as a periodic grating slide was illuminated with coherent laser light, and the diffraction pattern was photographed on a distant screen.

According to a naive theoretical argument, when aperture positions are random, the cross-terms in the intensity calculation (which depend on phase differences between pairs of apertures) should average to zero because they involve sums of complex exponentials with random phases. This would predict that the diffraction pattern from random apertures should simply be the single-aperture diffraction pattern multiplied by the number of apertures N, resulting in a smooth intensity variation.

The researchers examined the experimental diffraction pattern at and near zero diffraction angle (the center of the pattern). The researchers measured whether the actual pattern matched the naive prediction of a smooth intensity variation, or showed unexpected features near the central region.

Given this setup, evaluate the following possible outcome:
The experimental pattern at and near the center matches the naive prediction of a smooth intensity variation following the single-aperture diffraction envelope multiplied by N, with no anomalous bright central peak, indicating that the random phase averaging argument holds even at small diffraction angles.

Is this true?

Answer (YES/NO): NO